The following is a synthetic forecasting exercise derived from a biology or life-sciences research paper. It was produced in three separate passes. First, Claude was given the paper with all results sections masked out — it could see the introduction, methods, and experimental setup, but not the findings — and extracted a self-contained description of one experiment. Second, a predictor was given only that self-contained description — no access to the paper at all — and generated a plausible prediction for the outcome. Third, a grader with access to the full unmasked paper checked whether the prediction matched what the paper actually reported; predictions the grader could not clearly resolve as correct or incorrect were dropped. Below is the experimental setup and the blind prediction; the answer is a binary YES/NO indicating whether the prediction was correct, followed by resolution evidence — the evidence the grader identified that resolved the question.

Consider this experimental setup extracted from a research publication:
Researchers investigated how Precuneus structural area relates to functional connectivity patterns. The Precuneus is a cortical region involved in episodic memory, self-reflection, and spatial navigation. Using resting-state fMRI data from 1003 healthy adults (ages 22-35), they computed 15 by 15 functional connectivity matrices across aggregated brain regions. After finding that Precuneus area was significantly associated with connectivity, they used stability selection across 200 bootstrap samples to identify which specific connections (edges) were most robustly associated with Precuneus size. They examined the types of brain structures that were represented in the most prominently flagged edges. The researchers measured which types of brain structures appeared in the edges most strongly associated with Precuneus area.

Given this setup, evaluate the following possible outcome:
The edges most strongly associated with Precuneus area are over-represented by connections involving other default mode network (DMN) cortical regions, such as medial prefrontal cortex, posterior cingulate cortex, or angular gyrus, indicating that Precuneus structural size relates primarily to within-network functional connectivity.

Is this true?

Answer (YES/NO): NO